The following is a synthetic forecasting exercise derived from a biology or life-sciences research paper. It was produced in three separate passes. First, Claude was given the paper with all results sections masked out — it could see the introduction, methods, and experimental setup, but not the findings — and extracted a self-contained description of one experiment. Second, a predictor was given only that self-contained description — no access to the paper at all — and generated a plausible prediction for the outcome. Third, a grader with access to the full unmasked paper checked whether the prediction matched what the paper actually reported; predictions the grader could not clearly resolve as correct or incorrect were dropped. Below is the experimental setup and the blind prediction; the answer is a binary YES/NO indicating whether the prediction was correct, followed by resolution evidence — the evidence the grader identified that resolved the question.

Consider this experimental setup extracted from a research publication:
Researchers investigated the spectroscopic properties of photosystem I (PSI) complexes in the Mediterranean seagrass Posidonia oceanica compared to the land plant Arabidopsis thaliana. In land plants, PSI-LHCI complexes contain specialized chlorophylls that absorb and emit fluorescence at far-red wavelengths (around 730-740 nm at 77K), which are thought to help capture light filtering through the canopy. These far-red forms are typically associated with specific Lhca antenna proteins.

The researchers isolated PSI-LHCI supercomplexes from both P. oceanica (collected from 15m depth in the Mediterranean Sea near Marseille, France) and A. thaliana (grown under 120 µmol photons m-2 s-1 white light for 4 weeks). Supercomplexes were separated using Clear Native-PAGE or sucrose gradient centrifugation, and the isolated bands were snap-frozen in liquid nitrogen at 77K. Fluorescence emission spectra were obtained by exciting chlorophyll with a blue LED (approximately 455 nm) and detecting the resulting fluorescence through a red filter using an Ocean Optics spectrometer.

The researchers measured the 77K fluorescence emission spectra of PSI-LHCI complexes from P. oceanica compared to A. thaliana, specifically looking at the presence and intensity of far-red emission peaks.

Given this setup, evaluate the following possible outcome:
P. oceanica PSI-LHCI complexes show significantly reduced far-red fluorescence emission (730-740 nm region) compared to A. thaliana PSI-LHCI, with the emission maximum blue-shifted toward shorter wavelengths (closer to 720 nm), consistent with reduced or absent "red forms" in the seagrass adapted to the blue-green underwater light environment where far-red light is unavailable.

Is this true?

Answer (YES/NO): YES